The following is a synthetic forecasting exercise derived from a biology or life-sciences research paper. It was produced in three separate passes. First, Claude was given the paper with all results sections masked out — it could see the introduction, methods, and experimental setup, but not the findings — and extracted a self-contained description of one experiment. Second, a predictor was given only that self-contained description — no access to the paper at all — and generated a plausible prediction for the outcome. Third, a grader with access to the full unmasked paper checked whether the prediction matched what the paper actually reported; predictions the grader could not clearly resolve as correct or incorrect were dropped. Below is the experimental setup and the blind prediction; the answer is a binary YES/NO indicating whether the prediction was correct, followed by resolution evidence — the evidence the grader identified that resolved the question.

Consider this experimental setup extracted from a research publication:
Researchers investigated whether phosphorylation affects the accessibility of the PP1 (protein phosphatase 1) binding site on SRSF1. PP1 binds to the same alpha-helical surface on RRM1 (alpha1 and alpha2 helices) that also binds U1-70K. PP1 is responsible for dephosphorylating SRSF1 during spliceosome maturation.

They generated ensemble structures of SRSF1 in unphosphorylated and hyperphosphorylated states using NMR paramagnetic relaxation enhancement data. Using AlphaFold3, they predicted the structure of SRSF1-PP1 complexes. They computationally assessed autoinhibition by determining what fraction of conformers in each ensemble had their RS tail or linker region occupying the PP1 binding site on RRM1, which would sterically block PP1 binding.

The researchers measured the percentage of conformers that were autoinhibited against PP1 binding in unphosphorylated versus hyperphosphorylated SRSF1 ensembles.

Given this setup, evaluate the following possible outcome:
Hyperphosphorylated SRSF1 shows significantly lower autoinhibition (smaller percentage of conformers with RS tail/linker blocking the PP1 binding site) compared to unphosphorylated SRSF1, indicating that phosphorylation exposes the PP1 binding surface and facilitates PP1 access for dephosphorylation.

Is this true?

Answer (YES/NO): YES